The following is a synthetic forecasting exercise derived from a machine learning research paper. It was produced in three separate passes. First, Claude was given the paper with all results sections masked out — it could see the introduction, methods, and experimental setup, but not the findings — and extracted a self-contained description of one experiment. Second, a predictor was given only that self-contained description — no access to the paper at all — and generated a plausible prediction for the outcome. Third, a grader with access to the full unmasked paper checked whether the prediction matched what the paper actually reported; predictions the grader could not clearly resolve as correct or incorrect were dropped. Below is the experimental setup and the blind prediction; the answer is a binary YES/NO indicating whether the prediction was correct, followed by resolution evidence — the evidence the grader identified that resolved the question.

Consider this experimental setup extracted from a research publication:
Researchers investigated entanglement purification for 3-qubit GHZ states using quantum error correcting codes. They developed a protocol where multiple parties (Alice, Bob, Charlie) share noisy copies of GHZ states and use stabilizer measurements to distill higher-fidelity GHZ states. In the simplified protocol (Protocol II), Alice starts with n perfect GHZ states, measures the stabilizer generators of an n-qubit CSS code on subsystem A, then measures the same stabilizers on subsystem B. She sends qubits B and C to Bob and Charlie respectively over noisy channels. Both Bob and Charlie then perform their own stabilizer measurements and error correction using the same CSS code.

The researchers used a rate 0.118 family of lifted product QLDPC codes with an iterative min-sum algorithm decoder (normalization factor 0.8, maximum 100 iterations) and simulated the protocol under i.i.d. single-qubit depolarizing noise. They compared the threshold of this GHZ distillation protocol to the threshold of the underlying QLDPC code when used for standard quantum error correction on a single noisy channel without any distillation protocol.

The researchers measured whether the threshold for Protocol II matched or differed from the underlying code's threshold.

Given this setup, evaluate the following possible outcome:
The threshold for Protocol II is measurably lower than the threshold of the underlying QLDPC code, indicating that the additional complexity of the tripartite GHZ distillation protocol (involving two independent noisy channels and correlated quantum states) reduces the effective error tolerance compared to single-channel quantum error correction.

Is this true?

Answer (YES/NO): NO